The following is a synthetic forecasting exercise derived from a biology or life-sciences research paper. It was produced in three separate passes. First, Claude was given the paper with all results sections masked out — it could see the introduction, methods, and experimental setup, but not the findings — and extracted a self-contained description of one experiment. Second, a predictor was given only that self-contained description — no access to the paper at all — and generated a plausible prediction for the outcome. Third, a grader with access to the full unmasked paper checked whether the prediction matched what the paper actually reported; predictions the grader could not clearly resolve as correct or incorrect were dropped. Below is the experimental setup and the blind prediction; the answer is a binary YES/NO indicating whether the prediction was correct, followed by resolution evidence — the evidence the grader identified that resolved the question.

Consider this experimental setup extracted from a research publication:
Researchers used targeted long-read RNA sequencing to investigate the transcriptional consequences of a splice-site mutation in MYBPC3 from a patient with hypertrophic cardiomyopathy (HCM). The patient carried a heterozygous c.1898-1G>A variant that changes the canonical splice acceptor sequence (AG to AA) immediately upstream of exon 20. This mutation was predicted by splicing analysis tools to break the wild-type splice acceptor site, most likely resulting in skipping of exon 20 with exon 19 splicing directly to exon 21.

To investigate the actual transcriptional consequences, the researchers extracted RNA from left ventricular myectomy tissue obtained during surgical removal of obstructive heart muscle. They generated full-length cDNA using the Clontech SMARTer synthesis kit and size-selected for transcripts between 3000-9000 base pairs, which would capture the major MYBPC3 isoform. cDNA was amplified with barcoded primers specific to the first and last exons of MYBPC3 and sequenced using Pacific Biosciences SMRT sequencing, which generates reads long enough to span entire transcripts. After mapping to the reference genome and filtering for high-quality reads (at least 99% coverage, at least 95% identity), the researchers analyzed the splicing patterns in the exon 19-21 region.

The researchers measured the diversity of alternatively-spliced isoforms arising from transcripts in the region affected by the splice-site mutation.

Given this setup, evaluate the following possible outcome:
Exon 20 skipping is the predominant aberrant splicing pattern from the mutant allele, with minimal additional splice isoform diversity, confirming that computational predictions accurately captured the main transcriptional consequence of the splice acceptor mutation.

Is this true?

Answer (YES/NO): NO